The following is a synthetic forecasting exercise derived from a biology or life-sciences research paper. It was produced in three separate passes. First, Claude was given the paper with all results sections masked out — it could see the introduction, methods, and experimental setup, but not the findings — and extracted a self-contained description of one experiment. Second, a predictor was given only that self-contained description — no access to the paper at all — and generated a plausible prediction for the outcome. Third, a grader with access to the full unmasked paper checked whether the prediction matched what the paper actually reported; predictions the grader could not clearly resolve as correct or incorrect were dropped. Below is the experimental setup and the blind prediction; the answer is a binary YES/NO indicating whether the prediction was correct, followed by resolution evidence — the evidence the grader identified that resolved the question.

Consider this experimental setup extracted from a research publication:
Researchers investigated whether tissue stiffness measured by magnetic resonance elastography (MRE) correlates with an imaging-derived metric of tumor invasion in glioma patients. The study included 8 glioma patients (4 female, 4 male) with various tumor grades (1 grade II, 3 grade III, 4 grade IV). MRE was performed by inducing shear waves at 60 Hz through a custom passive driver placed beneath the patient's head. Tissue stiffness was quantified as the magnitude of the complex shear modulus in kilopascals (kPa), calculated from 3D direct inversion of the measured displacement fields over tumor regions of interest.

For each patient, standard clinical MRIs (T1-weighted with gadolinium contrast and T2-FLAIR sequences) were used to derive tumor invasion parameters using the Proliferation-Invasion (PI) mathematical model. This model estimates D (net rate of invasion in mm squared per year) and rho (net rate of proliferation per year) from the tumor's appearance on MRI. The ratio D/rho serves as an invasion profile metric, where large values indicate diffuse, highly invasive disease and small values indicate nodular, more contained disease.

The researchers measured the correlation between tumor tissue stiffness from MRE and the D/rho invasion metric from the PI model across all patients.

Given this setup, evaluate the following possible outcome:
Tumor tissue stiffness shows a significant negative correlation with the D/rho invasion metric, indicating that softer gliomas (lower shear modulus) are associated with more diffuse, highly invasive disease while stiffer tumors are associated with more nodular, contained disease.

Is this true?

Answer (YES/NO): NO